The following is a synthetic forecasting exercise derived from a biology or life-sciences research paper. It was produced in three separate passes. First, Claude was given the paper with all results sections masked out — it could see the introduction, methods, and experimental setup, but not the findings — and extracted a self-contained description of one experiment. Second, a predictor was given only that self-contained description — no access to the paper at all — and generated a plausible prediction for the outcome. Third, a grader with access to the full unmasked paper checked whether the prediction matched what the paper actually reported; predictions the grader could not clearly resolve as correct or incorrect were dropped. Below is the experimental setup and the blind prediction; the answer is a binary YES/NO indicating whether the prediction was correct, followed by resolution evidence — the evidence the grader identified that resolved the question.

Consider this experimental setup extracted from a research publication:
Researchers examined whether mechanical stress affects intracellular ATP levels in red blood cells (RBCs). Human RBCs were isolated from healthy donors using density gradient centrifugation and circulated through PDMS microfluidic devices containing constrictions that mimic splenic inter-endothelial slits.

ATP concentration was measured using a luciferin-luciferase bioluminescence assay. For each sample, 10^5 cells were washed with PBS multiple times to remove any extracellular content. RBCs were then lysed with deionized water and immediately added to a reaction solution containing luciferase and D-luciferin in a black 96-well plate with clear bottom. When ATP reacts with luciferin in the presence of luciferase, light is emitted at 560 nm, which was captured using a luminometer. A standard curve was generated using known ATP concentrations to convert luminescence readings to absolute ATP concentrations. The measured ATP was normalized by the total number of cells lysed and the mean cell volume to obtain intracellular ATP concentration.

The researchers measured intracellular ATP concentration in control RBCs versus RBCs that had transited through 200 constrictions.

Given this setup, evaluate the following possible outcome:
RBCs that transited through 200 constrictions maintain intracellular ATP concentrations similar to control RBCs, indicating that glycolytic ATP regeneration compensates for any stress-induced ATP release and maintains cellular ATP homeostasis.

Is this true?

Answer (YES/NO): NO